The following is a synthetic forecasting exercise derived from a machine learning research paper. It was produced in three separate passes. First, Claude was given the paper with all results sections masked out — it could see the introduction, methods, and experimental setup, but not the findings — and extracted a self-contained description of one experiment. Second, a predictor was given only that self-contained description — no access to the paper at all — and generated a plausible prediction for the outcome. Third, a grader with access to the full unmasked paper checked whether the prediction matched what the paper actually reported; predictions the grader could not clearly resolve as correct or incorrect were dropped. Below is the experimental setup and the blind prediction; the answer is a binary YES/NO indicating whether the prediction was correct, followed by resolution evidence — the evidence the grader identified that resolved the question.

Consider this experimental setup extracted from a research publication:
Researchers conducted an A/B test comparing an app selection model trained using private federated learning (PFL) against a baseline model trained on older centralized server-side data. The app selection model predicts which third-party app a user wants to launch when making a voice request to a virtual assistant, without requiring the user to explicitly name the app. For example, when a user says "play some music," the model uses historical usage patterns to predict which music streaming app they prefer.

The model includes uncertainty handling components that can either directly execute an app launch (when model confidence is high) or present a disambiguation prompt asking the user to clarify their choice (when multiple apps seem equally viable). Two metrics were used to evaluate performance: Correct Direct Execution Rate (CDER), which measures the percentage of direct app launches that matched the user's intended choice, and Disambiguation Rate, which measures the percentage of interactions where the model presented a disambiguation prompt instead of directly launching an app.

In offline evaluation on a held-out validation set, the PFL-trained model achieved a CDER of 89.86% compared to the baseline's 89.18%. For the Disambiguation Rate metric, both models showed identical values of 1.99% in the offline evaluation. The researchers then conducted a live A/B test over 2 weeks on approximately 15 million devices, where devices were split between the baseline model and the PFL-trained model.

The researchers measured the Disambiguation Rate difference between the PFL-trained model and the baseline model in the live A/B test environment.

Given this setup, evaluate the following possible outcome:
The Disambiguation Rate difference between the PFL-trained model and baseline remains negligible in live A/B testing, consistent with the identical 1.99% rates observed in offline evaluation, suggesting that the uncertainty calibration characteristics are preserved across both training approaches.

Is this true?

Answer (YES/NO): NO